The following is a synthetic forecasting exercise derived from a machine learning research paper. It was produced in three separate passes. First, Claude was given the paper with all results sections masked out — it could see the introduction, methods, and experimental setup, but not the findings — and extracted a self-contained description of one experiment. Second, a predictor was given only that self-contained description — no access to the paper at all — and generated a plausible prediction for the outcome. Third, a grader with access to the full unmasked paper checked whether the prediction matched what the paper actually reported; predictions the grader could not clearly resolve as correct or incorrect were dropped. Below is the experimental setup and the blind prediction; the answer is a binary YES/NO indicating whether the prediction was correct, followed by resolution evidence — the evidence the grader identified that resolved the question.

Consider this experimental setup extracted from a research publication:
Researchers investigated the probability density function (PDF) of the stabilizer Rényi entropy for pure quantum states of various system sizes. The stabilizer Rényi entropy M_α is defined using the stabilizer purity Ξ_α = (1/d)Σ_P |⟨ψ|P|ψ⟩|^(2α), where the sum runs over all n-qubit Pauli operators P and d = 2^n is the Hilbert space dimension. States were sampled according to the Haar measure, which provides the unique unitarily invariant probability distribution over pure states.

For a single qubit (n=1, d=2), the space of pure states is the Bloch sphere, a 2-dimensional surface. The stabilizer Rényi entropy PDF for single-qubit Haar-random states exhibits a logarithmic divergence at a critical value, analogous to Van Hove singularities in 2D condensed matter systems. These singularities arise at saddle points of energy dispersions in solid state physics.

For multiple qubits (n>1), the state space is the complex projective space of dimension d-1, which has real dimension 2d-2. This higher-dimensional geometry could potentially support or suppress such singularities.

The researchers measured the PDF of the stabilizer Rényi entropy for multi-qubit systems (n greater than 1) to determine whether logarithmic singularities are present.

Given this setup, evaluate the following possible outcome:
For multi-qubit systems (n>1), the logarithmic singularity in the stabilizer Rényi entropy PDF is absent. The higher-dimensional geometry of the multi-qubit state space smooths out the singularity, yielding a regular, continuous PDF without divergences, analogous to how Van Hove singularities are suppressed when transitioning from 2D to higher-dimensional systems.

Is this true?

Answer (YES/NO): YES